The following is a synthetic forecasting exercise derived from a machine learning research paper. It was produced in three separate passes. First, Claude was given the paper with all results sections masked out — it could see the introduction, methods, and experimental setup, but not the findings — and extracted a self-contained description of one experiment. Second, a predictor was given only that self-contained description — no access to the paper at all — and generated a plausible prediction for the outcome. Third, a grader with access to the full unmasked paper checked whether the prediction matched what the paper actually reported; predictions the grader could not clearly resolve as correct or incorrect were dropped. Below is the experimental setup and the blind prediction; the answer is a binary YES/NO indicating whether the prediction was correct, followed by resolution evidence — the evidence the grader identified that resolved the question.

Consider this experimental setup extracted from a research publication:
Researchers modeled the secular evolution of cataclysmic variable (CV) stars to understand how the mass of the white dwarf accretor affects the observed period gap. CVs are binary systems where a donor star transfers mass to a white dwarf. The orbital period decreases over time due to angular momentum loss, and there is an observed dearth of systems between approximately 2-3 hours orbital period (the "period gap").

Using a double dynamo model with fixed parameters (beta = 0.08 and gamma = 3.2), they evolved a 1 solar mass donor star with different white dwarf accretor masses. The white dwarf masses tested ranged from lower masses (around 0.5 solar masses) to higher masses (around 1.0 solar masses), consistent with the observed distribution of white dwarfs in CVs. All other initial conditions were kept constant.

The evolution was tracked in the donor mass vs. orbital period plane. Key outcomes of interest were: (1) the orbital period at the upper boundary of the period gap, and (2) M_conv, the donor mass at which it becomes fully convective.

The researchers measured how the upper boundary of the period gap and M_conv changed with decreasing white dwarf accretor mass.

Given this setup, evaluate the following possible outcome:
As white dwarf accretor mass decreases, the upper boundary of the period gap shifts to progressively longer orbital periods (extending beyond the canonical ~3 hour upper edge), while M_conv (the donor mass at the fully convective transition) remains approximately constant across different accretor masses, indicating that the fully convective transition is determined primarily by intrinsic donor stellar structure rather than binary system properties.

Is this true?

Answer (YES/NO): NO